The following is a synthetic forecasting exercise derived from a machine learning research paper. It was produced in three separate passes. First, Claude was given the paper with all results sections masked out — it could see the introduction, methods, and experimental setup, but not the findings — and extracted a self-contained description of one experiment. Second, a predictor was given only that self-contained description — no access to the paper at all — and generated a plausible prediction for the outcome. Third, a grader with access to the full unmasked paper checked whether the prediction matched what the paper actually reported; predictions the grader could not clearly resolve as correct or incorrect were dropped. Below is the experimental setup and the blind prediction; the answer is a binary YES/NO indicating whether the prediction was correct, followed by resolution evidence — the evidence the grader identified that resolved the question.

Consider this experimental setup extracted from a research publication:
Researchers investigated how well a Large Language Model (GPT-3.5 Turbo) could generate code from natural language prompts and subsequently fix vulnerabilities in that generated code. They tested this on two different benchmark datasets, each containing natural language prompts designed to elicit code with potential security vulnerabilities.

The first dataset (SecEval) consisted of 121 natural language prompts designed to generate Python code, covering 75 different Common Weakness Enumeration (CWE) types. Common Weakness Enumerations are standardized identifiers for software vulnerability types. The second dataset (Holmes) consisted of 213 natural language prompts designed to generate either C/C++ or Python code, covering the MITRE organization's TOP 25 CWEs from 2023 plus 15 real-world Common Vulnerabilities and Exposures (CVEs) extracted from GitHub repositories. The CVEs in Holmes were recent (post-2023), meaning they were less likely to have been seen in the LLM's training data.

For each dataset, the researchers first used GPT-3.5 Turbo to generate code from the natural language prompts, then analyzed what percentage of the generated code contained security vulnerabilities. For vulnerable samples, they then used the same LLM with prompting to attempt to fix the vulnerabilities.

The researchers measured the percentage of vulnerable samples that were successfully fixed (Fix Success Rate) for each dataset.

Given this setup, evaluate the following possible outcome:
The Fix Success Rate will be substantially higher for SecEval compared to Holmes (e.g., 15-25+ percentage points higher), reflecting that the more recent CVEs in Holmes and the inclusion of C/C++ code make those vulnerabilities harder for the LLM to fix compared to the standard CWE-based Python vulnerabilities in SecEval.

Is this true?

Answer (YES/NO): YES